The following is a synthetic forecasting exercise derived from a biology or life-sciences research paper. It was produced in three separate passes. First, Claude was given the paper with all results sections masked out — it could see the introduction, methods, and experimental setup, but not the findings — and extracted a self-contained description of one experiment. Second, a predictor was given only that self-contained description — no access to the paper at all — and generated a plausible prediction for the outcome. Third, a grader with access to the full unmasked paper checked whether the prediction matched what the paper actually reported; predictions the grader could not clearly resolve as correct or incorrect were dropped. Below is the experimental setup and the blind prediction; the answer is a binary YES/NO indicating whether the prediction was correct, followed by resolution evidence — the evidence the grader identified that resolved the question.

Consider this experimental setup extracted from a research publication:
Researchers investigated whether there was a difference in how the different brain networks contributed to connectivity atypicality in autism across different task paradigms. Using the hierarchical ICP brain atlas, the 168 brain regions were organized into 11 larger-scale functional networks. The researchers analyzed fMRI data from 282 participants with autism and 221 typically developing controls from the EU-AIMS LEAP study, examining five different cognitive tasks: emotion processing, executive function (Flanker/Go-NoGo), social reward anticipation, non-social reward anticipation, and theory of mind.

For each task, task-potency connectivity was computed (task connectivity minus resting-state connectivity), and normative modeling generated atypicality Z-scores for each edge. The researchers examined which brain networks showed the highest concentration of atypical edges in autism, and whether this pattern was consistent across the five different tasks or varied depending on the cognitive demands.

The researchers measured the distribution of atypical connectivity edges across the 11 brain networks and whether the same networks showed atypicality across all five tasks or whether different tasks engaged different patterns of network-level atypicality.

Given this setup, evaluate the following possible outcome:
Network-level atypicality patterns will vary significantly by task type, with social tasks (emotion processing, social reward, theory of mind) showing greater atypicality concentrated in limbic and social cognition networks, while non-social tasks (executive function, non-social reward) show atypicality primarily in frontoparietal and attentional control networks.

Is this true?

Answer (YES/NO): NO